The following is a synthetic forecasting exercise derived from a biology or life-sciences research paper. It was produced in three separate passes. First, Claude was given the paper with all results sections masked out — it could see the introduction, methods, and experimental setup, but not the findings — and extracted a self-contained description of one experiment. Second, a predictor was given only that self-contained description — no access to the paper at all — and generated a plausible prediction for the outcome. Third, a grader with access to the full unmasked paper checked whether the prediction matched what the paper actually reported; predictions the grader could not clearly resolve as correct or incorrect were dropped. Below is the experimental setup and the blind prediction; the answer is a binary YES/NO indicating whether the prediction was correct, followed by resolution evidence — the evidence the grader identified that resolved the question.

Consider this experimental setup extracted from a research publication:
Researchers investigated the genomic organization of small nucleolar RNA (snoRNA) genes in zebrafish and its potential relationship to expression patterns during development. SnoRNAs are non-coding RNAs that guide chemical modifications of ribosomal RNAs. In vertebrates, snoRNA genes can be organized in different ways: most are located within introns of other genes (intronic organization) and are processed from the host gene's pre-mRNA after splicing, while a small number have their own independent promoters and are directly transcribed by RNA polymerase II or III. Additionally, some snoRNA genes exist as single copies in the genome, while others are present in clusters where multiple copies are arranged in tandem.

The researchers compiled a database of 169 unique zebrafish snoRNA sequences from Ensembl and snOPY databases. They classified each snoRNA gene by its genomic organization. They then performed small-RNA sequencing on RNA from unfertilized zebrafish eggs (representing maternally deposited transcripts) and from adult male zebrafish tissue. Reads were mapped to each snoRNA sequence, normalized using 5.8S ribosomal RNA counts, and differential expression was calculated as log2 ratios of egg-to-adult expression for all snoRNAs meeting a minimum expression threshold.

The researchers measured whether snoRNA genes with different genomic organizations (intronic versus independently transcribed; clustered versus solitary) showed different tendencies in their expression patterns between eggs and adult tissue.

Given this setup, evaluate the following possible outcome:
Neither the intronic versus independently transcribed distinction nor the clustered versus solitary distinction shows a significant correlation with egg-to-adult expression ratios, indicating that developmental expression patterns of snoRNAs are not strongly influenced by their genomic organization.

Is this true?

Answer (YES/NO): NO